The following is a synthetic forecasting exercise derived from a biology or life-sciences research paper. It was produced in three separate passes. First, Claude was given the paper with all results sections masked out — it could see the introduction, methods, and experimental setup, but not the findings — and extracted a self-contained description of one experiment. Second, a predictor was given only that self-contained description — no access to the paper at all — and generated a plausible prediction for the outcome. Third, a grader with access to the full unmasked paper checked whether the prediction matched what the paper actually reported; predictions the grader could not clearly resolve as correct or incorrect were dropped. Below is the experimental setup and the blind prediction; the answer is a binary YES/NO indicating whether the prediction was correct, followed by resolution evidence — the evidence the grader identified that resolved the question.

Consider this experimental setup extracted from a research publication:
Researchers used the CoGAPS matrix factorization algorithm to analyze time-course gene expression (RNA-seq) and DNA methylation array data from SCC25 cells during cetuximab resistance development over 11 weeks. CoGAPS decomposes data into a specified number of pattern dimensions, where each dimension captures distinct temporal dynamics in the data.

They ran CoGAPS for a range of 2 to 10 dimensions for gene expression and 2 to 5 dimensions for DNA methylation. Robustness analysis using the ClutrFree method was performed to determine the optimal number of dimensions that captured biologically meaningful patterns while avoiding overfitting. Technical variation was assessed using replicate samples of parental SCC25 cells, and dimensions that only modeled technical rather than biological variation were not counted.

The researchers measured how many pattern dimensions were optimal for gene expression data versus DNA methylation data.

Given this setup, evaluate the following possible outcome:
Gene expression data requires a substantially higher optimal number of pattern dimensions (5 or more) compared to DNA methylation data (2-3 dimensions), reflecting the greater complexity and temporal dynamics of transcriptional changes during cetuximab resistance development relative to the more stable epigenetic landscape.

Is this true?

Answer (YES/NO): YES